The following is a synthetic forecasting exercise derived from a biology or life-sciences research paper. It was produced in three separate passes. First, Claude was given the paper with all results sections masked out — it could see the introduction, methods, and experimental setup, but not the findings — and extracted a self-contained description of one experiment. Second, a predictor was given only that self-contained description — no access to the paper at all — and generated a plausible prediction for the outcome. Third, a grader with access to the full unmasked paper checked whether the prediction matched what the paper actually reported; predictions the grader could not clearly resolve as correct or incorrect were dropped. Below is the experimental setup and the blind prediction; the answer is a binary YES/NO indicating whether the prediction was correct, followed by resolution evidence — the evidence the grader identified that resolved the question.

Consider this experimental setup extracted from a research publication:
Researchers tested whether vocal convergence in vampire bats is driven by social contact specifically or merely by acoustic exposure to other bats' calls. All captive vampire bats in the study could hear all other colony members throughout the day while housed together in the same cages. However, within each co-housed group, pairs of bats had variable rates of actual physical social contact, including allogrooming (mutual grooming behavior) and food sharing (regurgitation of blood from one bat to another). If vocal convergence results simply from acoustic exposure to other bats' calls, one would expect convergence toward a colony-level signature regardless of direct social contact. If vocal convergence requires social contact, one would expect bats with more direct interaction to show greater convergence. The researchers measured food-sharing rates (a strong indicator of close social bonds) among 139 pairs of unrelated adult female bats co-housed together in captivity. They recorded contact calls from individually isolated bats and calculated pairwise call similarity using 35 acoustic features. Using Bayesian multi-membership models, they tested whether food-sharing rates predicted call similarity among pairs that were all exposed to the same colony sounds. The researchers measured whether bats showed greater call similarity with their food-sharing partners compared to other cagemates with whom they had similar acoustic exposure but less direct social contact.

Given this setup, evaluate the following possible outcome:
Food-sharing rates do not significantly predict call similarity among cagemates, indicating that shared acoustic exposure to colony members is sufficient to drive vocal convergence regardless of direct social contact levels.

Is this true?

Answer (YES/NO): NO